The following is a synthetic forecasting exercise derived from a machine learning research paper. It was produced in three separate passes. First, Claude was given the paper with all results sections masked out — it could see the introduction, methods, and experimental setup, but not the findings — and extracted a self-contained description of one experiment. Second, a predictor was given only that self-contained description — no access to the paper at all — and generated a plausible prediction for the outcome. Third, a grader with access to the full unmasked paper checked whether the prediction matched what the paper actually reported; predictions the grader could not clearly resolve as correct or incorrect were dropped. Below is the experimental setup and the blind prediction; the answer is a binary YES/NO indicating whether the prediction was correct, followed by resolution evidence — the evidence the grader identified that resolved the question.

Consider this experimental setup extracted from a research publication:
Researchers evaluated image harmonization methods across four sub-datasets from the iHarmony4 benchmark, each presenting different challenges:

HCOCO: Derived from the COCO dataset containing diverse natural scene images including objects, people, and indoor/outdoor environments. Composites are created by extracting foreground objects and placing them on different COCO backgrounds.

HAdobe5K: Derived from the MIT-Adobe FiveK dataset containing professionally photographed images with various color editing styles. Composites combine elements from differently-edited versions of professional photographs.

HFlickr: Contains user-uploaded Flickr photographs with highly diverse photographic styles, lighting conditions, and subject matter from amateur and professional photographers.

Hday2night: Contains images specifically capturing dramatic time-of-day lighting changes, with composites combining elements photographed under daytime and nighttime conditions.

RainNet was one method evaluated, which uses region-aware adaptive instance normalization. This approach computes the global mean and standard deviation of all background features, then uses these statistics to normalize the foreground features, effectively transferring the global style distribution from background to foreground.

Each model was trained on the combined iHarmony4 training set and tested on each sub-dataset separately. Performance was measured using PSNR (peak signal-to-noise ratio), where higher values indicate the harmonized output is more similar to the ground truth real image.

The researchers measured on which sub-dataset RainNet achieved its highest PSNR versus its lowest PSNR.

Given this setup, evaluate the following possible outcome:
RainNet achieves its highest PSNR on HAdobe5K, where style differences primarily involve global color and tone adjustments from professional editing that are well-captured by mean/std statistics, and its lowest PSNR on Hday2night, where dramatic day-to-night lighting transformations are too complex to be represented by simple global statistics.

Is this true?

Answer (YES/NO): NO